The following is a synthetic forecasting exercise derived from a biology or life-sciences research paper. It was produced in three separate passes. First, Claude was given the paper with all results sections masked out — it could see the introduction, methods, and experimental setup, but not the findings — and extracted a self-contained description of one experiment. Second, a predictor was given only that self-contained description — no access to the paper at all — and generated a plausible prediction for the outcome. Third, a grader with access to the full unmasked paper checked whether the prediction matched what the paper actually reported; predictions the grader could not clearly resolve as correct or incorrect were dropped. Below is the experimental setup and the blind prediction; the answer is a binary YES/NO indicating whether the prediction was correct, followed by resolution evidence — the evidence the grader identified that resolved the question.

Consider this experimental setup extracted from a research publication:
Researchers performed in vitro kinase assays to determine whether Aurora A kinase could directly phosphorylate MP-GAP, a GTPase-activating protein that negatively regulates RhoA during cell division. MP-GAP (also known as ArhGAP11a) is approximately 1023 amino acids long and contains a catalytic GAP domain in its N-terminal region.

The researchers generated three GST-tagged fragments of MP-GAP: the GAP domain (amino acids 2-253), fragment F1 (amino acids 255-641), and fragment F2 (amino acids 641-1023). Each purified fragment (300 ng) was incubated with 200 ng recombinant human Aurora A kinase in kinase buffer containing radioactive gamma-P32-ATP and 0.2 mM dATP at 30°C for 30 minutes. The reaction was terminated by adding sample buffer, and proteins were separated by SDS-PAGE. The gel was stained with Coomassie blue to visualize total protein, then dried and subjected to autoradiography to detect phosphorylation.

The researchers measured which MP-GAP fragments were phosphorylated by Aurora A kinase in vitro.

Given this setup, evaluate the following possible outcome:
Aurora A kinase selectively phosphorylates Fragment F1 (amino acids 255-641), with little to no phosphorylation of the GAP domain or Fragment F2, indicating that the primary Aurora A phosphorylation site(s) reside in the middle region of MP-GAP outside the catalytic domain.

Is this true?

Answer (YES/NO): YES